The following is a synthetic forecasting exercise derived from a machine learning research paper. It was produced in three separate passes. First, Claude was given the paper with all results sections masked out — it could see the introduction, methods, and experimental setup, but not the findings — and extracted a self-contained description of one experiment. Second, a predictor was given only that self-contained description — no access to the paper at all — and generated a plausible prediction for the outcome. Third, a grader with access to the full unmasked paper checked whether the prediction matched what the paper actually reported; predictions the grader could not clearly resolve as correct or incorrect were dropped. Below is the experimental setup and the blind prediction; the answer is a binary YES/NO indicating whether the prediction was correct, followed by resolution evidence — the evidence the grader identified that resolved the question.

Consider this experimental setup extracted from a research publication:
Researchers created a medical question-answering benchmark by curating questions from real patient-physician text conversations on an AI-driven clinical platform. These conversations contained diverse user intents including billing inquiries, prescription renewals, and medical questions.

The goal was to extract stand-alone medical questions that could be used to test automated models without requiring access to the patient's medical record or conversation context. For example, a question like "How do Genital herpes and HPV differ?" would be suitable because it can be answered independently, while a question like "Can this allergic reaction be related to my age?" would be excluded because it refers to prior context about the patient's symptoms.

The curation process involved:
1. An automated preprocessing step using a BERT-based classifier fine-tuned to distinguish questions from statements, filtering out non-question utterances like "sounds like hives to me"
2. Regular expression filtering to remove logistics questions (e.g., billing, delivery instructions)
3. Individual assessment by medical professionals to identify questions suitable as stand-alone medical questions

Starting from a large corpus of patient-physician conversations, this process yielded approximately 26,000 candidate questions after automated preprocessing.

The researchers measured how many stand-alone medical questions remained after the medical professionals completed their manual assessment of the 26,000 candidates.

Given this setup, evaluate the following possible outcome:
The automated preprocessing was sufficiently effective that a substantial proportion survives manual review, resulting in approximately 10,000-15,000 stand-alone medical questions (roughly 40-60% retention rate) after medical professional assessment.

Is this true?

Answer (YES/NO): NO